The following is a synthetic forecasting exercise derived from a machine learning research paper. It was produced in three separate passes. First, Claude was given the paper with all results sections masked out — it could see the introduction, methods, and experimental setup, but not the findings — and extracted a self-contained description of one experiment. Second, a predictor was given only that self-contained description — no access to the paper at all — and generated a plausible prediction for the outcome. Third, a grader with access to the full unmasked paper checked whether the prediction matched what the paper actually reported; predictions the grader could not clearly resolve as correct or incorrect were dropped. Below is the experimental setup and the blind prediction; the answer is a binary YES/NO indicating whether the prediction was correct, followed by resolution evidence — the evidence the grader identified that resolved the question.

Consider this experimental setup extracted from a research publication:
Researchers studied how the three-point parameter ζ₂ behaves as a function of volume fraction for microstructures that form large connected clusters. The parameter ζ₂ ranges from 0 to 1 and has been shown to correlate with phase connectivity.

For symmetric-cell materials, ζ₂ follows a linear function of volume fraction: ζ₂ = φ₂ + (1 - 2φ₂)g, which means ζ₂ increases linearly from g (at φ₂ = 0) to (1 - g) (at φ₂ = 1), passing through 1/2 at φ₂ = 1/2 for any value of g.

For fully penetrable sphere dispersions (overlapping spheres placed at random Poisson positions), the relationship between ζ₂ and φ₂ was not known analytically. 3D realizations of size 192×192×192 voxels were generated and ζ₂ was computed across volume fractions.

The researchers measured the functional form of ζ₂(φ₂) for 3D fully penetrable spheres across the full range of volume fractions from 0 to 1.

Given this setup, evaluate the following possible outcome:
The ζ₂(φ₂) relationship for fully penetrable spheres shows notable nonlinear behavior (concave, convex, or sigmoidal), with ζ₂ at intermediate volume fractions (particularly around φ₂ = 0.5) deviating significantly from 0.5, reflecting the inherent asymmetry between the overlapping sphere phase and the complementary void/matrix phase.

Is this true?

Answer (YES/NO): NO